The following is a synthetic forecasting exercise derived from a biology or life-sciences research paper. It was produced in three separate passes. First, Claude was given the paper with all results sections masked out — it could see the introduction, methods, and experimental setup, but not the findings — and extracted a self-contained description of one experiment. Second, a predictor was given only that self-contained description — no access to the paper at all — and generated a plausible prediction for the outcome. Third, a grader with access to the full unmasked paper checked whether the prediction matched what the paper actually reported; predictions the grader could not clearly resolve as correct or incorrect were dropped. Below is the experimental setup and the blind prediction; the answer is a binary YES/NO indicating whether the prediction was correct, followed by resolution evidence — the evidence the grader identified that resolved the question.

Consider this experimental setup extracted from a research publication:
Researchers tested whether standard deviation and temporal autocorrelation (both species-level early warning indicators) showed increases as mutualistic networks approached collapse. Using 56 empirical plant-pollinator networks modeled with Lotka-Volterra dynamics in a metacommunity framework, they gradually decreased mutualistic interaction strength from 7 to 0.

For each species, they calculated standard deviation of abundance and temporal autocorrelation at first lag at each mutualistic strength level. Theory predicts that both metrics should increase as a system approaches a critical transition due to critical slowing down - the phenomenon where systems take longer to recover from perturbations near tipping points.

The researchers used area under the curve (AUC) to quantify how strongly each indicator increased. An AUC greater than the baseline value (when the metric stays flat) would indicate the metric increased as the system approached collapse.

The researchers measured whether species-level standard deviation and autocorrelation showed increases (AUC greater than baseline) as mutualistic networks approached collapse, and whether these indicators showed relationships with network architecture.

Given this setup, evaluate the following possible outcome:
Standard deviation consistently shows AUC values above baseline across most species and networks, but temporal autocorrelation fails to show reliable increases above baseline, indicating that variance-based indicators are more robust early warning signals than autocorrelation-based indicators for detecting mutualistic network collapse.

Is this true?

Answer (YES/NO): NO